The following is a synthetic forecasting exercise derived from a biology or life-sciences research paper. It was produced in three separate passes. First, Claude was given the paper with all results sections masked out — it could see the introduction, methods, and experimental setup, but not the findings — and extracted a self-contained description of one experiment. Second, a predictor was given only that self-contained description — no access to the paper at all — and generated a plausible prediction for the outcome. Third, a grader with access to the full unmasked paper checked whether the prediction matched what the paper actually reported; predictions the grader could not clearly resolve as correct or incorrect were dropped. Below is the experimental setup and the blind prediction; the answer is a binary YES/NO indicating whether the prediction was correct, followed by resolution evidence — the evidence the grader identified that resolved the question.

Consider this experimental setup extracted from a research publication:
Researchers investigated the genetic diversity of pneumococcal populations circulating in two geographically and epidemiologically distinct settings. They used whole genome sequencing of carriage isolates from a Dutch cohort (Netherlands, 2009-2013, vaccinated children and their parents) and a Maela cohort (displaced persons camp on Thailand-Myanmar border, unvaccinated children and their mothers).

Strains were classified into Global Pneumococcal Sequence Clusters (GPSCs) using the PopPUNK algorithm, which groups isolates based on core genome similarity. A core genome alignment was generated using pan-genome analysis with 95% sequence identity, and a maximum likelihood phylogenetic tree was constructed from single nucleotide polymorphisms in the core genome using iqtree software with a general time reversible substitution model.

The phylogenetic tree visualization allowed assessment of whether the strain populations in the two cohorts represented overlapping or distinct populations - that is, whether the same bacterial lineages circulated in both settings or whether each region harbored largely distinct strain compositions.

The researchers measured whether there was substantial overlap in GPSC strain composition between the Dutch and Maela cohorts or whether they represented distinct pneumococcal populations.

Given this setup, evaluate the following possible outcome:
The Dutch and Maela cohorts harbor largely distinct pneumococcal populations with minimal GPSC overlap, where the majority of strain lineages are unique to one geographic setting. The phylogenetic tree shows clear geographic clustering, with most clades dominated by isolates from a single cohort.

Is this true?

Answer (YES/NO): YES